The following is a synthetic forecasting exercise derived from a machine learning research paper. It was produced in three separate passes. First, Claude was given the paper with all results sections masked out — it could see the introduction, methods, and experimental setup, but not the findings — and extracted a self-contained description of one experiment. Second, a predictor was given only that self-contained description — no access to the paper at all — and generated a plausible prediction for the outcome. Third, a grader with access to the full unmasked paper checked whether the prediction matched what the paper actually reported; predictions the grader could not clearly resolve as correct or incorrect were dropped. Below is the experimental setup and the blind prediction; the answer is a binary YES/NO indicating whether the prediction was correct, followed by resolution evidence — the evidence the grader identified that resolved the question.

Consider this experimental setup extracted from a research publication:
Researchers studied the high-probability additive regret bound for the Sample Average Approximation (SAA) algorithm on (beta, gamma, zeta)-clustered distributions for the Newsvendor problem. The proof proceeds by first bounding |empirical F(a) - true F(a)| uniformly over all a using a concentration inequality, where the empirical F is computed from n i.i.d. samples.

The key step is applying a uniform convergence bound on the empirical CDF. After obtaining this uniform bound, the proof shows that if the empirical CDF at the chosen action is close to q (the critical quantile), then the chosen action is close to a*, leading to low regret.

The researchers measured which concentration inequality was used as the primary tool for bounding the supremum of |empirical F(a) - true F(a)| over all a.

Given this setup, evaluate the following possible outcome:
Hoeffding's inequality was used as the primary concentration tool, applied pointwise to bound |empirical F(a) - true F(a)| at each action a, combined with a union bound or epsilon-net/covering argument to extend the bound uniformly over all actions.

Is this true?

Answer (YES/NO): NO